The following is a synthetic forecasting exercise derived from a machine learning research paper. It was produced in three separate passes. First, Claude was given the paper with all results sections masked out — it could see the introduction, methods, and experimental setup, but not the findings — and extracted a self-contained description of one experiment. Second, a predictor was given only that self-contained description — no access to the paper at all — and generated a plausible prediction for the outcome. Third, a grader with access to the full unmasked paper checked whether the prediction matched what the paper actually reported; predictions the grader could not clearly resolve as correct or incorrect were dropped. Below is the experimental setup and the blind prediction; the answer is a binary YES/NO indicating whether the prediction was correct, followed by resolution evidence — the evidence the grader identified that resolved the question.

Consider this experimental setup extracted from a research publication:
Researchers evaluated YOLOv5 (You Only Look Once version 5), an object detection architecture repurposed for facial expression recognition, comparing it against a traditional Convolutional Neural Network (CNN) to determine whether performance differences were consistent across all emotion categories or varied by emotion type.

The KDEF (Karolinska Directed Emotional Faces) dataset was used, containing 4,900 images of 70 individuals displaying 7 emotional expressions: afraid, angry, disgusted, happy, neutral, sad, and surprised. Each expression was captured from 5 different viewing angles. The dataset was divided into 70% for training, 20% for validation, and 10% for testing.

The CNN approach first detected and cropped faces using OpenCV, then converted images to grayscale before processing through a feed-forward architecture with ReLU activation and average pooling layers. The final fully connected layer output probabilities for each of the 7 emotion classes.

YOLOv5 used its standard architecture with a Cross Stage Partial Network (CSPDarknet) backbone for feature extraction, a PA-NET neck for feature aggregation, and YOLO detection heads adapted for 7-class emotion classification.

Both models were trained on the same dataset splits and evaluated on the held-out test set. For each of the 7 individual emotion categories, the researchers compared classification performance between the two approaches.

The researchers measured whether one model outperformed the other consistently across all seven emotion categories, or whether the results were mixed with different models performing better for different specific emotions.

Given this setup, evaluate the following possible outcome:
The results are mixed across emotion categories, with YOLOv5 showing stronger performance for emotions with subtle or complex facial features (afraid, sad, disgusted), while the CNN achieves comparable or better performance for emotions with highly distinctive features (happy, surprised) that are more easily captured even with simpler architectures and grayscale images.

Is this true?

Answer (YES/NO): NO